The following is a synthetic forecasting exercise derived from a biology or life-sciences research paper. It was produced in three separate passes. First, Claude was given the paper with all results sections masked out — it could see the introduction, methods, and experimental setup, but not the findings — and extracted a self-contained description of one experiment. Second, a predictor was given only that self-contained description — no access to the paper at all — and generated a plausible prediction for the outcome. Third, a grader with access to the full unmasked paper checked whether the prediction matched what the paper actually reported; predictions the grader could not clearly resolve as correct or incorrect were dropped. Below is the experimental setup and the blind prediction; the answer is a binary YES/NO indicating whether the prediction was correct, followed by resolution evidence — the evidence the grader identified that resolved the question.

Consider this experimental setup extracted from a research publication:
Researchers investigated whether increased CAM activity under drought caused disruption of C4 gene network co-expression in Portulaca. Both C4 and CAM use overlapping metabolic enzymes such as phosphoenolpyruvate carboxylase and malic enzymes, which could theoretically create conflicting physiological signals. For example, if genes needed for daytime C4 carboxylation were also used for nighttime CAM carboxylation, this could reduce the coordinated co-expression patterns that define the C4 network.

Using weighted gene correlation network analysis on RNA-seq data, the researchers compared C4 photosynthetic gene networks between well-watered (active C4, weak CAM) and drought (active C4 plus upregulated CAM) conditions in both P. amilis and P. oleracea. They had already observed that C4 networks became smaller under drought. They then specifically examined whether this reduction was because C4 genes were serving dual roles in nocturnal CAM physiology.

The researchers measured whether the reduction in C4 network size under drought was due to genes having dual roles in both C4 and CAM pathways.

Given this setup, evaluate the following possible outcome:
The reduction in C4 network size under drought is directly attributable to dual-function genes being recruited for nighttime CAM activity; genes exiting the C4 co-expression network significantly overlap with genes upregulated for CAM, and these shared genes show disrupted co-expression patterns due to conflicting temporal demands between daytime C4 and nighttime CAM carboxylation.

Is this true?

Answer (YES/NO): NO